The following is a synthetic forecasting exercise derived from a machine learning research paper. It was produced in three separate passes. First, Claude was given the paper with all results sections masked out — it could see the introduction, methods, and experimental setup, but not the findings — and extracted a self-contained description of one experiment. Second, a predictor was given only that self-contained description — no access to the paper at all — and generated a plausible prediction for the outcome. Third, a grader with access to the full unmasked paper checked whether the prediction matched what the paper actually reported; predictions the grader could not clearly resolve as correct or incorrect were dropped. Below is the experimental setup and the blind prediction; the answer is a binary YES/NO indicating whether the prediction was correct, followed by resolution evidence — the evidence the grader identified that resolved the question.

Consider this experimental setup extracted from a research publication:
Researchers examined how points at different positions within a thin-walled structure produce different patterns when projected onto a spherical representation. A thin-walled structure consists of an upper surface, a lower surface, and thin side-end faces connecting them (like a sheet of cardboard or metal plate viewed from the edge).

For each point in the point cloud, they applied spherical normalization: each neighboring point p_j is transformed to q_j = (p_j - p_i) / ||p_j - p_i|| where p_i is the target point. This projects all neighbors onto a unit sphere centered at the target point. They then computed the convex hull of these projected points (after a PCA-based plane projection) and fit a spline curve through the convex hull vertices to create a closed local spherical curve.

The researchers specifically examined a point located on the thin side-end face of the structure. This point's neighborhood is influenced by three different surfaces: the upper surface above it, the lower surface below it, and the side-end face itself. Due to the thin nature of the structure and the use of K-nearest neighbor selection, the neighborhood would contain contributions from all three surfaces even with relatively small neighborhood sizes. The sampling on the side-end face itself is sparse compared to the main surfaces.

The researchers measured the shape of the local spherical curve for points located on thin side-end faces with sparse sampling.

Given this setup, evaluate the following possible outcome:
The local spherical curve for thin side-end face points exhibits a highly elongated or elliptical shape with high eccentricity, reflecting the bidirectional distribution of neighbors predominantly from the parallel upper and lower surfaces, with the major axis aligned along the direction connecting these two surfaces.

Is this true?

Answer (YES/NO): NO